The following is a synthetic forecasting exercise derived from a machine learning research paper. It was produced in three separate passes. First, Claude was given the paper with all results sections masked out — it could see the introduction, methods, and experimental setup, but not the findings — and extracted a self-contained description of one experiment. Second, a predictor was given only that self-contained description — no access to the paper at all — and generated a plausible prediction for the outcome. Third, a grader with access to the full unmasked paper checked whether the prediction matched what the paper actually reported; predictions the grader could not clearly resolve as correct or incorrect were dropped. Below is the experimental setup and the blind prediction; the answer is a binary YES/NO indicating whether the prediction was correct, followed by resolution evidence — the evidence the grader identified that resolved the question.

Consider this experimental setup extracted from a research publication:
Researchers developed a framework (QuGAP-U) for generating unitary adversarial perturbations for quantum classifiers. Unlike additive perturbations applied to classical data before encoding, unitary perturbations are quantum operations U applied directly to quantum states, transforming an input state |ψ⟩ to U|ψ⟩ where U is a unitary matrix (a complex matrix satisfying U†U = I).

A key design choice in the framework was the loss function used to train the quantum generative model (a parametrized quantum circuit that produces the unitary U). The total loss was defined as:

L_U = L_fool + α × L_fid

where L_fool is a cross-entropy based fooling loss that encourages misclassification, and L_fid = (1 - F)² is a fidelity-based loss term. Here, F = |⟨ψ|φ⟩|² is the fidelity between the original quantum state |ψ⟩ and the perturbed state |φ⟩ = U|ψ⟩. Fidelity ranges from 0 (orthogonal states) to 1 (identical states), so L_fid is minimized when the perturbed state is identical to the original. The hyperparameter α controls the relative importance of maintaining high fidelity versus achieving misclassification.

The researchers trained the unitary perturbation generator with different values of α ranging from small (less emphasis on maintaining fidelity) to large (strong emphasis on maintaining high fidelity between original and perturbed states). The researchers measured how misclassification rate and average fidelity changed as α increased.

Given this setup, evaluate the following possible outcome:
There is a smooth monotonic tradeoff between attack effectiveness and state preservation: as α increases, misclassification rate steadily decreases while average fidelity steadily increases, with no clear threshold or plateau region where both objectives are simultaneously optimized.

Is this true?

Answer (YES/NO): NO